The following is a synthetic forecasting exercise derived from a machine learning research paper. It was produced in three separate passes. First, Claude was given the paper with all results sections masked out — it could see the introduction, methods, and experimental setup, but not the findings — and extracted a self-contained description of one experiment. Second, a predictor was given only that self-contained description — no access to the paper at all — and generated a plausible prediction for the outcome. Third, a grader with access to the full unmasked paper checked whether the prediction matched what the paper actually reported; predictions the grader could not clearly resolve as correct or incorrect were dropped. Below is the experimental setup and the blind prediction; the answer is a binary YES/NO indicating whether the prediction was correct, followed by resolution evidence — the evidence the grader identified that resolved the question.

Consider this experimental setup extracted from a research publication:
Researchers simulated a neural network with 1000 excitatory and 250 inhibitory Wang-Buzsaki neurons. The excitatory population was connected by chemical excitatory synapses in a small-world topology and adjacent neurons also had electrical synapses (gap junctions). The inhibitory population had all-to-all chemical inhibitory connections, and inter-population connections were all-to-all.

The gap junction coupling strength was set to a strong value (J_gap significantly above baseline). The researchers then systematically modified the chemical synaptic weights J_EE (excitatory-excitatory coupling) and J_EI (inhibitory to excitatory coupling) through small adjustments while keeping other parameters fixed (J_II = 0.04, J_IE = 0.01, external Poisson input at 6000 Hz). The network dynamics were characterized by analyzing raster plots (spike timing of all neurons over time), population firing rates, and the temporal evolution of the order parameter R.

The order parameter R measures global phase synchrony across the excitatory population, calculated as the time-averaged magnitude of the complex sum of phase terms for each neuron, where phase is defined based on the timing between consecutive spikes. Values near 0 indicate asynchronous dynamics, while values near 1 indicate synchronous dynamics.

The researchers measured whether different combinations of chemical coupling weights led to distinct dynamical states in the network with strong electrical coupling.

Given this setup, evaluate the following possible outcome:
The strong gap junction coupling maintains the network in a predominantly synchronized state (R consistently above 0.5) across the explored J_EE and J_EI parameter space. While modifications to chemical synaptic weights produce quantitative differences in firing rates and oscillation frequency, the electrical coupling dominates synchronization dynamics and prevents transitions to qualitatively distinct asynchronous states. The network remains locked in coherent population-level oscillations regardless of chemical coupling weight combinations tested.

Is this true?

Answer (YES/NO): NO